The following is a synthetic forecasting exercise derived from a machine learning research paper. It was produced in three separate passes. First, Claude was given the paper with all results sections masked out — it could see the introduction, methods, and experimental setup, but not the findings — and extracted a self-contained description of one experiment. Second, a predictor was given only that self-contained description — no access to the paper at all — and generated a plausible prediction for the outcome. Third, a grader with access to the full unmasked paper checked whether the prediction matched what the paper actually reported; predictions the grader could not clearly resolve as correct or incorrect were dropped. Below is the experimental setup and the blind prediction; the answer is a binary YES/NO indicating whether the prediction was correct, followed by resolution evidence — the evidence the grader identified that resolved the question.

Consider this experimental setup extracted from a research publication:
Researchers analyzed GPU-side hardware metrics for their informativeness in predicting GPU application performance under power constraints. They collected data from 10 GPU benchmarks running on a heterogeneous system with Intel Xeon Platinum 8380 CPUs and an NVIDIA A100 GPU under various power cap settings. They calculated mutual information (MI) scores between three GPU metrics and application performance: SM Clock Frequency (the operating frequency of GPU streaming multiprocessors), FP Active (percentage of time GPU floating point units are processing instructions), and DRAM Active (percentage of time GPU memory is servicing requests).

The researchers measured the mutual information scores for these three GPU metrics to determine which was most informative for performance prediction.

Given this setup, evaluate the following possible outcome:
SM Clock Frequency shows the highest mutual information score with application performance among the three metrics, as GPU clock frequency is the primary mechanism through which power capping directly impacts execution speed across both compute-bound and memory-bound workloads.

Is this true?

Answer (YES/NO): NO